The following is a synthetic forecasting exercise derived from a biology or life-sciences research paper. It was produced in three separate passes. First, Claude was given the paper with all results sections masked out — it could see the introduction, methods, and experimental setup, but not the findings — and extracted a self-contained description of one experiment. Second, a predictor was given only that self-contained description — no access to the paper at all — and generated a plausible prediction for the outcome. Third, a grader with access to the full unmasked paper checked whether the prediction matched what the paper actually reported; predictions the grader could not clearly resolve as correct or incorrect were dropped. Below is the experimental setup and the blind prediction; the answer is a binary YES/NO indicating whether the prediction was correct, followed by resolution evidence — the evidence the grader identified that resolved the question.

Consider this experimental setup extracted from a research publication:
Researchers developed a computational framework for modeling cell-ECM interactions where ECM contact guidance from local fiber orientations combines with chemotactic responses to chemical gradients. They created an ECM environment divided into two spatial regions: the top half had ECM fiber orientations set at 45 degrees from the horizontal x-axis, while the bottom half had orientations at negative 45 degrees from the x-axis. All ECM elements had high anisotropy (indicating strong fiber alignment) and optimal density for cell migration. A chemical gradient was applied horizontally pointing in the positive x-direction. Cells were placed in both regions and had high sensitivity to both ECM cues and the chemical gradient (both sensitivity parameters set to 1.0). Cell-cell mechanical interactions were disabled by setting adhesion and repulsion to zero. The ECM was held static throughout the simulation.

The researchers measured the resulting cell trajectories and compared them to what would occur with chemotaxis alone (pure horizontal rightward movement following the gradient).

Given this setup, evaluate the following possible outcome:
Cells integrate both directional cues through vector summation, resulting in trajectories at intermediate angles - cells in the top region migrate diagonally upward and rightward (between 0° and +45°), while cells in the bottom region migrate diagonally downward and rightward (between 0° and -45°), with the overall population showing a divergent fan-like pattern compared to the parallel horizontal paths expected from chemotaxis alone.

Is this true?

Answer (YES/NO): YES